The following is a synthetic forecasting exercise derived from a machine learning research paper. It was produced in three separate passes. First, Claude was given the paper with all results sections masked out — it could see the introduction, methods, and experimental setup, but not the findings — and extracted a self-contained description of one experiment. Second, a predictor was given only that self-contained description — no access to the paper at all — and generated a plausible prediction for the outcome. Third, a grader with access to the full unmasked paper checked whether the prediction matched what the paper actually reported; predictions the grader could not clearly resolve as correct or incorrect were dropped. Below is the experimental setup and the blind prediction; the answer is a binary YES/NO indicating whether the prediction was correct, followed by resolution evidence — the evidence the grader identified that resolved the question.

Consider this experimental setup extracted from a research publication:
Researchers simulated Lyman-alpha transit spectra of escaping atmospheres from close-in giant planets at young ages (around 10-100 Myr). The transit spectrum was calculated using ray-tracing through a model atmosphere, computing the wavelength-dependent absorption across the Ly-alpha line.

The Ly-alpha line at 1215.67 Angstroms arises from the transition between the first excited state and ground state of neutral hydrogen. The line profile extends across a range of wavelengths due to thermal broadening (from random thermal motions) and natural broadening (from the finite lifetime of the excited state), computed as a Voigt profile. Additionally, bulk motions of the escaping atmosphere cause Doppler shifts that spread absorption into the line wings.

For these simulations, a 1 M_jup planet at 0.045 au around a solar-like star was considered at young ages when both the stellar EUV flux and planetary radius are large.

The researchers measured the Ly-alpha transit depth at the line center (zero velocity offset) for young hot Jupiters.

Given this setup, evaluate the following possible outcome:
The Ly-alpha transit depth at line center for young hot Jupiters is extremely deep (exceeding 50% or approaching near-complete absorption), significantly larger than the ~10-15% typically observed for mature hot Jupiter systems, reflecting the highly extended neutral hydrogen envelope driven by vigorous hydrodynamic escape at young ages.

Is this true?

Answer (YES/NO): YES